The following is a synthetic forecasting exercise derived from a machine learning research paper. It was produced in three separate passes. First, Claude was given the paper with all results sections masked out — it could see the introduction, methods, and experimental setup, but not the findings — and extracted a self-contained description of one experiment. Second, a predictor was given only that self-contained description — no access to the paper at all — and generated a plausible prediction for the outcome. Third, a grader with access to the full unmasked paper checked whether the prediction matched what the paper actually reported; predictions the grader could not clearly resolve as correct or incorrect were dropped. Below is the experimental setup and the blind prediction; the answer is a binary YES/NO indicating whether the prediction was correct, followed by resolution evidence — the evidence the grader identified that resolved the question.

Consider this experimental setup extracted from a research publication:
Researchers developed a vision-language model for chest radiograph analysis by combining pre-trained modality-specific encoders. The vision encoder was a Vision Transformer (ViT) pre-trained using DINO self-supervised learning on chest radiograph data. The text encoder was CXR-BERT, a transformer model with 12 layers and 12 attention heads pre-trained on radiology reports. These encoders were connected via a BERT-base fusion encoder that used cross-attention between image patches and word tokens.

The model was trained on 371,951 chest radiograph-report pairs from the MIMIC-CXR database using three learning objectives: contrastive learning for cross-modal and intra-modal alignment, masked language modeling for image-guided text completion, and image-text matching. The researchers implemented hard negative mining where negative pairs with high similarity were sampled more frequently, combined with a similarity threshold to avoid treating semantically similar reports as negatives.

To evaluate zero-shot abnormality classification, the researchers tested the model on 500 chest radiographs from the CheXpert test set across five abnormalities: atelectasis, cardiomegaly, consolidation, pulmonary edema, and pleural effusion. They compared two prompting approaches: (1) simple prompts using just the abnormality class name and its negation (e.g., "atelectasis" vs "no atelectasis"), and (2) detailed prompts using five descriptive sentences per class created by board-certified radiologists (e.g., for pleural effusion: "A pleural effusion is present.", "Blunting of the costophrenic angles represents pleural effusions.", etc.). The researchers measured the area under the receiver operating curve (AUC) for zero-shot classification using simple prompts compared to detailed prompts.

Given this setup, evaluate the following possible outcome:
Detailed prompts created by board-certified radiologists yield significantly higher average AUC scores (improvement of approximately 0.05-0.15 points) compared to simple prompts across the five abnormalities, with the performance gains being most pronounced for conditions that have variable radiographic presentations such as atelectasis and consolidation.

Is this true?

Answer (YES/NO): NO